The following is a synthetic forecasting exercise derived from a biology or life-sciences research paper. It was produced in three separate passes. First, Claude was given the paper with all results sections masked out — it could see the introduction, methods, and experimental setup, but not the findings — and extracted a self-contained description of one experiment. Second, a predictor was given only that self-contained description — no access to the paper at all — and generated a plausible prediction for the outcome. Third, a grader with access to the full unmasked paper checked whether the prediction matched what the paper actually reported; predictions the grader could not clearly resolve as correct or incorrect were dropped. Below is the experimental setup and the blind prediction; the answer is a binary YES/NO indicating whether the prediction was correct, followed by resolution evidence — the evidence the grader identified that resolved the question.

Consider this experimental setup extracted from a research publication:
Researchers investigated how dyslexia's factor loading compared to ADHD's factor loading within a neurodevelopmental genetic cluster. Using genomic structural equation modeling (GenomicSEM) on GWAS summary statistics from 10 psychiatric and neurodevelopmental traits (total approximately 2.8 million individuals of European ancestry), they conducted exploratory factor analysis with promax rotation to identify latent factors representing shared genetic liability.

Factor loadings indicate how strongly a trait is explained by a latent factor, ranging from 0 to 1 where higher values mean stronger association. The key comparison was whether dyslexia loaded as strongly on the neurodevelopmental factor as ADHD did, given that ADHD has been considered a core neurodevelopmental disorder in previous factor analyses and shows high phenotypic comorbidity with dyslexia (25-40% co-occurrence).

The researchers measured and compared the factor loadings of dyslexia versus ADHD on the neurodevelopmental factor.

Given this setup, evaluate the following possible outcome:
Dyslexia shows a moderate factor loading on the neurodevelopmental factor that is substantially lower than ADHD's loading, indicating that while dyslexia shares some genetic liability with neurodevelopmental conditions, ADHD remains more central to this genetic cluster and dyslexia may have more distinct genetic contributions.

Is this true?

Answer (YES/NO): NO